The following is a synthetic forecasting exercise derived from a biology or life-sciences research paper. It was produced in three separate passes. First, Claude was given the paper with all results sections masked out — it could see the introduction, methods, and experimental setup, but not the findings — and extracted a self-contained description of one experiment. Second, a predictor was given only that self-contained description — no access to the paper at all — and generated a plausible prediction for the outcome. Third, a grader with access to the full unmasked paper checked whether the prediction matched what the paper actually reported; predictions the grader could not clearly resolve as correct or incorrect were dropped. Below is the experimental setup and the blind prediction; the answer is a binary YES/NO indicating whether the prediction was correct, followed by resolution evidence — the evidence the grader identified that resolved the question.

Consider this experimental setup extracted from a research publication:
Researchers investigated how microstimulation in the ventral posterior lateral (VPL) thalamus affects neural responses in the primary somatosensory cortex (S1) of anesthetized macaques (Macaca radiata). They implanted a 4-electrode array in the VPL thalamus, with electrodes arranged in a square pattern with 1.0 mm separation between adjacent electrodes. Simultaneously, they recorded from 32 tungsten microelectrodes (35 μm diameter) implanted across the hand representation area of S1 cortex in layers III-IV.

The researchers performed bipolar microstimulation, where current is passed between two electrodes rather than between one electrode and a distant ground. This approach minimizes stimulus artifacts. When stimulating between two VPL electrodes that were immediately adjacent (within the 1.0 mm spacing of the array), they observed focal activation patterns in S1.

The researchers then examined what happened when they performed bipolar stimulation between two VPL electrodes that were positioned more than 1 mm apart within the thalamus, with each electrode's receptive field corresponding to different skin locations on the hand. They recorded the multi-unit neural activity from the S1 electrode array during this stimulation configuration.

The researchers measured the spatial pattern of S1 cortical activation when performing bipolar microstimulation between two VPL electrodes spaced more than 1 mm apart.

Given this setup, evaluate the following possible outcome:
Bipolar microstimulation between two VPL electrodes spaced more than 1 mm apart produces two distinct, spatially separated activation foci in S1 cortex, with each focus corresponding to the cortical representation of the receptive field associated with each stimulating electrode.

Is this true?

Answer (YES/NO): YES